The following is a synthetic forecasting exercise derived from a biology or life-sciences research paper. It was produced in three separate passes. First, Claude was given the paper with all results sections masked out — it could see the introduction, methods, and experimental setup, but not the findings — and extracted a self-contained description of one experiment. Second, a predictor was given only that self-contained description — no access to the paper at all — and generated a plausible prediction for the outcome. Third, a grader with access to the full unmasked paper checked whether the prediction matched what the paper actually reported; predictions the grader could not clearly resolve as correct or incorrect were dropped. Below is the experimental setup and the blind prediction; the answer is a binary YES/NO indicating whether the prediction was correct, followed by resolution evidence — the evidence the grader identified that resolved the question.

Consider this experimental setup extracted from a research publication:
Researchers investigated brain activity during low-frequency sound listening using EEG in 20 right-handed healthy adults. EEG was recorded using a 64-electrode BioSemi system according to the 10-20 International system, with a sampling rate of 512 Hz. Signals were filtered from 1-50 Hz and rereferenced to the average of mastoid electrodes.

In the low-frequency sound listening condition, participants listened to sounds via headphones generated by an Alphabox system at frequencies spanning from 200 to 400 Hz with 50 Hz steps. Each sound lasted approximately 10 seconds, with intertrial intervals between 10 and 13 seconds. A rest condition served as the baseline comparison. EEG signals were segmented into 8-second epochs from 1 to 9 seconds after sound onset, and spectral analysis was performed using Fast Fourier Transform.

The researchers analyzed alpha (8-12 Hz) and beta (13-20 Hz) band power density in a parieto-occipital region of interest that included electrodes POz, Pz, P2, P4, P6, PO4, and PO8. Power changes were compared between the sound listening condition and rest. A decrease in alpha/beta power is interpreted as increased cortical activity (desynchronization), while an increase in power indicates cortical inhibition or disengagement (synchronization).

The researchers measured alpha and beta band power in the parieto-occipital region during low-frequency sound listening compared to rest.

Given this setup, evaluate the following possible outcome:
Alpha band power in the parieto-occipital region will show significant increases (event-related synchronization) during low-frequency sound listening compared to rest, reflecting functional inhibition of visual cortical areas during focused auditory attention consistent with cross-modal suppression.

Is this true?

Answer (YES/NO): NO